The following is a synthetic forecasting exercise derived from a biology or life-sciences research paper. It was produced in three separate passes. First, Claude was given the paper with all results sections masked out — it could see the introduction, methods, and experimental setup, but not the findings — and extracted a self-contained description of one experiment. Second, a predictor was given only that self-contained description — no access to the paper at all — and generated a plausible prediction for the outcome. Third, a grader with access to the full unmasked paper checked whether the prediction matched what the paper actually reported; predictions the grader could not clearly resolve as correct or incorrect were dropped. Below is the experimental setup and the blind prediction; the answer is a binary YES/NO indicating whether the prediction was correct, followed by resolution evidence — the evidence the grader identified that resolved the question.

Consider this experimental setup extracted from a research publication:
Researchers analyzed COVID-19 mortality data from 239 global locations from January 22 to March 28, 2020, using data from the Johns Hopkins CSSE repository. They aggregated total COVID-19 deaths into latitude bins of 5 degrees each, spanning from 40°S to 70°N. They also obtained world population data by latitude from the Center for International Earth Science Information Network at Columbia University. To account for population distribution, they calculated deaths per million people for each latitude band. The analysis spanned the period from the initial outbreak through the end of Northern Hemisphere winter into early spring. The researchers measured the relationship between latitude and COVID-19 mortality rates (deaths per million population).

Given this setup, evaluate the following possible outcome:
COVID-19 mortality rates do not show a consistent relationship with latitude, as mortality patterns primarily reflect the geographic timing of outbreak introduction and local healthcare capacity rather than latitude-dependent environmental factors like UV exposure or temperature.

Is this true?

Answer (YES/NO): NO